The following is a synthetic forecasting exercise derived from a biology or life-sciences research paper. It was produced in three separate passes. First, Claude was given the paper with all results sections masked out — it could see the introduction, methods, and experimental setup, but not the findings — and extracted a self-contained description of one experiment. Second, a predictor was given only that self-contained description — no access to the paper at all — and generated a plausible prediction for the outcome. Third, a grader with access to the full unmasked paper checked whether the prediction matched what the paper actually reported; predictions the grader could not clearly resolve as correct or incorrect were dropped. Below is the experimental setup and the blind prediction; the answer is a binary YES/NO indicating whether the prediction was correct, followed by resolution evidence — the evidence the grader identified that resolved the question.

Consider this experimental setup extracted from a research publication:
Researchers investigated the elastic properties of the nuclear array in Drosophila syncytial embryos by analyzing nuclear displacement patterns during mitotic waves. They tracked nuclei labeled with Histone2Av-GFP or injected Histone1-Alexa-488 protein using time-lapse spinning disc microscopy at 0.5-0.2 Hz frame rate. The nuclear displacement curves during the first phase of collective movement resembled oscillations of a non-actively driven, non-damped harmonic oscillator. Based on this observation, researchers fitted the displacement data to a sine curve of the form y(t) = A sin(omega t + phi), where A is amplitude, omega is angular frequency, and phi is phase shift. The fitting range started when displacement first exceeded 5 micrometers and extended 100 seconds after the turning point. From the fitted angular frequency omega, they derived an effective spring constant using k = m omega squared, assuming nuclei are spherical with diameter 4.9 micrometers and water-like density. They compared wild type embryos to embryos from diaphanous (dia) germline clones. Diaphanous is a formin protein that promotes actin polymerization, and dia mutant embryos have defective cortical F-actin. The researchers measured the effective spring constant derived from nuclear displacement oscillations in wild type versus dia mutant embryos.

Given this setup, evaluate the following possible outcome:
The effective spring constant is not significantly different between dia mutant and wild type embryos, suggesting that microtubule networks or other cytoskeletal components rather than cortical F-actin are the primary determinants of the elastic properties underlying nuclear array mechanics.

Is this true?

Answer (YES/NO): NO